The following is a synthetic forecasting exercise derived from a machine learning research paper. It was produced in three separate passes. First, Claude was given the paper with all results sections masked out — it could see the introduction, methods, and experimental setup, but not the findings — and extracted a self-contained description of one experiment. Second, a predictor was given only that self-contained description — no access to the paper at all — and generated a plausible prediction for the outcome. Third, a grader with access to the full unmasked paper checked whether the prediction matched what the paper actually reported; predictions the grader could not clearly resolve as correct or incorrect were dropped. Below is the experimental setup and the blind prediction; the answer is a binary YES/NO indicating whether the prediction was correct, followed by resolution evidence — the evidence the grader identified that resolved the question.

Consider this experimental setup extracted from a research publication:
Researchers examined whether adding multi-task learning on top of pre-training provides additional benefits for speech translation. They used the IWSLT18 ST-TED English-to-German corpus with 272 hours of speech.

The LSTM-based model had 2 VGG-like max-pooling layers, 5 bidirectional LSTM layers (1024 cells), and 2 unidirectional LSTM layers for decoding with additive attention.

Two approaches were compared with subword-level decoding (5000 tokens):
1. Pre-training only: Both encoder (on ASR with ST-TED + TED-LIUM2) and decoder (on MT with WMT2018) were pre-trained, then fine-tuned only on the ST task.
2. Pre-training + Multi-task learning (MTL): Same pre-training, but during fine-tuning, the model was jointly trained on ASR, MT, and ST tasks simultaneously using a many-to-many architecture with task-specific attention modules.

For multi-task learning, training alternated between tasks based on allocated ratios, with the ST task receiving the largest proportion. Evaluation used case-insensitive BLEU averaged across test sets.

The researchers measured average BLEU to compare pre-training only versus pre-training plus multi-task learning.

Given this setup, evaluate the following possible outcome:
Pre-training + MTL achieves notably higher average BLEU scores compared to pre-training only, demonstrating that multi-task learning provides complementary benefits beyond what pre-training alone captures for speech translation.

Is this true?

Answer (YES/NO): NO